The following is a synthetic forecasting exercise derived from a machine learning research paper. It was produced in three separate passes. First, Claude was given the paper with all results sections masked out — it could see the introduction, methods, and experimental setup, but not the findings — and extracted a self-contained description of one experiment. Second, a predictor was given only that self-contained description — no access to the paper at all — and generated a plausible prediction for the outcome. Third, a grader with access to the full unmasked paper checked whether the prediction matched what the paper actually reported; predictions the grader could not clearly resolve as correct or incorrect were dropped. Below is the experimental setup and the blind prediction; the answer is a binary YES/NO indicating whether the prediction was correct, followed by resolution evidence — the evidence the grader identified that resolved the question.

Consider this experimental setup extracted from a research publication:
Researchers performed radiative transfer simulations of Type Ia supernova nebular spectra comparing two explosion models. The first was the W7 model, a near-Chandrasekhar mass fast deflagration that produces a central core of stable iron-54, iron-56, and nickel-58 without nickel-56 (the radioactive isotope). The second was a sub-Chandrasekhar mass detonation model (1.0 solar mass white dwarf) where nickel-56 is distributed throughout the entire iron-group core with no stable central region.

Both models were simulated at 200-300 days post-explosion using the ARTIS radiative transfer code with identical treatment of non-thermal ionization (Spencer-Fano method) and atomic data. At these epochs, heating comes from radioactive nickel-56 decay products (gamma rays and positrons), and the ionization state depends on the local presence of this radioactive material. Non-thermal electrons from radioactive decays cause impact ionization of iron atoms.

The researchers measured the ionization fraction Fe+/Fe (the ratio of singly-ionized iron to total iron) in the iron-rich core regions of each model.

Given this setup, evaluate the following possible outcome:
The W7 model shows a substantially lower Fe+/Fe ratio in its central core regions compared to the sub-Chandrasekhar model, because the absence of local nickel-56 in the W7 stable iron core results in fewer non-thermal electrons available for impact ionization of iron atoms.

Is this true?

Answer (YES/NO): NO